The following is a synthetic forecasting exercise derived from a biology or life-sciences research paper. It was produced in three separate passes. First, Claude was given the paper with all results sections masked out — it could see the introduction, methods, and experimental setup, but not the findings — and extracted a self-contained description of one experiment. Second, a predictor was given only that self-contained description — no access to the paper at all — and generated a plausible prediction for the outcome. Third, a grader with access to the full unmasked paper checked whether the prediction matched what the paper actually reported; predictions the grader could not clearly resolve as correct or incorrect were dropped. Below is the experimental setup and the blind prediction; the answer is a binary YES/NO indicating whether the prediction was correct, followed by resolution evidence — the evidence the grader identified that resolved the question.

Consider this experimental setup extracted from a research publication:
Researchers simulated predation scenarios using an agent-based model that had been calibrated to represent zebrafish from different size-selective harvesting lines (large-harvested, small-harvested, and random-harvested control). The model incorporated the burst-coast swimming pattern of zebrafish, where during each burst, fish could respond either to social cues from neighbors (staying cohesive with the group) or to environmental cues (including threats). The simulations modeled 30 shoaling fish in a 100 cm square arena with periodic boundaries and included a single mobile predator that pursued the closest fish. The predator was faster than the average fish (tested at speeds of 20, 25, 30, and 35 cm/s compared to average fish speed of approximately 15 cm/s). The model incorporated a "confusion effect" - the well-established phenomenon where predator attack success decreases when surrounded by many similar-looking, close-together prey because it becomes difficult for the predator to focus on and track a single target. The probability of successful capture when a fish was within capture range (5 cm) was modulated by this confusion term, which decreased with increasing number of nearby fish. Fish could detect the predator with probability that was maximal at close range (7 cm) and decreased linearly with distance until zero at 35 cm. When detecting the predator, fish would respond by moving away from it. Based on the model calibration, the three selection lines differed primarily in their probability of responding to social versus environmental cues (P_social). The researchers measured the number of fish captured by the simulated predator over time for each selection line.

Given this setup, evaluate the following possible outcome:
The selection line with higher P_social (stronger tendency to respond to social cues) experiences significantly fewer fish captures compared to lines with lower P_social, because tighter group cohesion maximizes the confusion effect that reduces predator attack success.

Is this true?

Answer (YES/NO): NO